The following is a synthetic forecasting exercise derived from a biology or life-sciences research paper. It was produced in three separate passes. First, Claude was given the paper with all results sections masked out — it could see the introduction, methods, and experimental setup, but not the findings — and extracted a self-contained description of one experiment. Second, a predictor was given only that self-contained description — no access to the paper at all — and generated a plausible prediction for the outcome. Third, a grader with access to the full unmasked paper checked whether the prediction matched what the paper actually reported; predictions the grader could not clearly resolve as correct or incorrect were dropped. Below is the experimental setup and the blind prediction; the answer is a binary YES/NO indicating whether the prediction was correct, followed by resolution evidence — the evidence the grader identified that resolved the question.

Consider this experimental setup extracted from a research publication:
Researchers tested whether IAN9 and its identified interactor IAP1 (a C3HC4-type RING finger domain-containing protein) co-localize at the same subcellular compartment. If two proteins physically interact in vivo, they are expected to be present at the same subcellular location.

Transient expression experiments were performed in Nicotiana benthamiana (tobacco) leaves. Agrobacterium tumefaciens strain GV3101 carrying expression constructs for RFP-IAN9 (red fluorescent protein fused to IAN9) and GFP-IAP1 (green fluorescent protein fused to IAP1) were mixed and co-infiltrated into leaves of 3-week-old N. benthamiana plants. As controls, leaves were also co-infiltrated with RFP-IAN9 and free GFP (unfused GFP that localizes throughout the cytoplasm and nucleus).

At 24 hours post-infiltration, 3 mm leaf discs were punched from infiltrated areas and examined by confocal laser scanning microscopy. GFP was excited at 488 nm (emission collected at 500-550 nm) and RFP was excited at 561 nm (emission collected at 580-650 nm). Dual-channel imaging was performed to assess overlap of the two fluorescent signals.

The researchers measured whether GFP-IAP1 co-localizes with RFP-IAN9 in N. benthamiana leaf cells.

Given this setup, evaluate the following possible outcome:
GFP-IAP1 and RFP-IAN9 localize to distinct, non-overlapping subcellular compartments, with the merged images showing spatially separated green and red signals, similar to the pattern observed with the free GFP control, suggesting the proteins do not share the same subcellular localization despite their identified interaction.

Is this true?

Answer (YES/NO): NO